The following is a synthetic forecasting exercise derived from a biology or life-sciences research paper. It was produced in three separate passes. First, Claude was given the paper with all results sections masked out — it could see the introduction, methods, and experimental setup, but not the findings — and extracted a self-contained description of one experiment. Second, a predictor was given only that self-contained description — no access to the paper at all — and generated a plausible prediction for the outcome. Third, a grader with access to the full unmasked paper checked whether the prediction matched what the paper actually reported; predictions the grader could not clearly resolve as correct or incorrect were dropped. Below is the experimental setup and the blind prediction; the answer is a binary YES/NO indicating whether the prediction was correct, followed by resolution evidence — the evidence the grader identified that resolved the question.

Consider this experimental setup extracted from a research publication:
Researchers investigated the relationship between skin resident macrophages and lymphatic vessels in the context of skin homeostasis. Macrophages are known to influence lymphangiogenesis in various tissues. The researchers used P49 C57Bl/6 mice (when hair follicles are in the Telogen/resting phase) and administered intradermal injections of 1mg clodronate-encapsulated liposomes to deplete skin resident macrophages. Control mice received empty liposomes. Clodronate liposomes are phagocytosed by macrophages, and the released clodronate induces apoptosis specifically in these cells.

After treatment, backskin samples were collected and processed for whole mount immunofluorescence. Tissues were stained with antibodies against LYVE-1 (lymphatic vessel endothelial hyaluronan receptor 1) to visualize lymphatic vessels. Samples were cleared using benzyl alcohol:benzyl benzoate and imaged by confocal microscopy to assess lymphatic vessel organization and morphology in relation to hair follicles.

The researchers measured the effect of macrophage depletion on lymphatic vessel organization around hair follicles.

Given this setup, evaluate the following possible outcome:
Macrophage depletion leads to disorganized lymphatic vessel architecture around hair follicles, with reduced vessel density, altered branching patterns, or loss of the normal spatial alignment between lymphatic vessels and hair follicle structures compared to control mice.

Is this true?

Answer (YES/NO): NO